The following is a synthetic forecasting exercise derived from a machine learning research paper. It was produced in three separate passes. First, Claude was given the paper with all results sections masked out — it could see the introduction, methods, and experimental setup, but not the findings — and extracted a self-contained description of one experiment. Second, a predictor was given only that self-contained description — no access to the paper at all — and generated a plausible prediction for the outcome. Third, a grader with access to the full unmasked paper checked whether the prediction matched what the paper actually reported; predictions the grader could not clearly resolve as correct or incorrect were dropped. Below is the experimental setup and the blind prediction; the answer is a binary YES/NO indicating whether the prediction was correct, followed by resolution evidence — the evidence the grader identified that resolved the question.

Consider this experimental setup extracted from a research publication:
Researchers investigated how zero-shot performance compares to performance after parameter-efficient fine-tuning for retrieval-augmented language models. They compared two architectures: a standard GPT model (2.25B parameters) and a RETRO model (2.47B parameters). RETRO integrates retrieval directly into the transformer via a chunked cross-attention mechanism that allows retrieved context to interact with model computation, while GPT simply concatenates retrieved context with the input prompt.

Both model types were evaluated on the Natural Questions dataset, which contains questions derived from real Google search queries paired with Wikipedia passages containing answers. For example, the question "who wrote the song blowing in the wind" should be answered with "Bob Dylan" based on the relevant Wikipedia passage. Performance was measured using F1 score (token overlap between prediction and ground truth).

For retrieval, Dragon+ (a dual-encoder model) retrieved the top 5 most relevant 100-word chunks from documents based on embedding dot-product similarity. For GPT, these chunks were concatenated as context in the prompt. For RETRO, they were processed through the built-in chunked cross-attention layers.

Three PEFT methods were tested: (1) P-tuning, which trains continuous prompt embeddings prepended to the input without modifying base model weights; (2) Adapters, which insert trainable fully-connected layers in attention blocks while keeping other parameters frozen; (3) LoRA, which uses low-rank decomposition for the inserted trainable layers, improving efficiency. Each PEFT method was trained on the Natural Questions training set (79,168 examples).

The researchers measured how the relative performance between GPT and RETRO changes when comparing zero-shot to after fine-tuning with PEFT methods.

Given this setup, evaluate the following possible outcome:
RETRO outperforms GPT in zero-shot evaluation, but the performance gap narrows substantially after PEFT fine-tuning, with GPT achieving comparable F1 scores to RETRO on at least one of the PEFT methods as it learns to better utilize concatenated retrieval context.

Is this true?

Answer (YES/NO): NO